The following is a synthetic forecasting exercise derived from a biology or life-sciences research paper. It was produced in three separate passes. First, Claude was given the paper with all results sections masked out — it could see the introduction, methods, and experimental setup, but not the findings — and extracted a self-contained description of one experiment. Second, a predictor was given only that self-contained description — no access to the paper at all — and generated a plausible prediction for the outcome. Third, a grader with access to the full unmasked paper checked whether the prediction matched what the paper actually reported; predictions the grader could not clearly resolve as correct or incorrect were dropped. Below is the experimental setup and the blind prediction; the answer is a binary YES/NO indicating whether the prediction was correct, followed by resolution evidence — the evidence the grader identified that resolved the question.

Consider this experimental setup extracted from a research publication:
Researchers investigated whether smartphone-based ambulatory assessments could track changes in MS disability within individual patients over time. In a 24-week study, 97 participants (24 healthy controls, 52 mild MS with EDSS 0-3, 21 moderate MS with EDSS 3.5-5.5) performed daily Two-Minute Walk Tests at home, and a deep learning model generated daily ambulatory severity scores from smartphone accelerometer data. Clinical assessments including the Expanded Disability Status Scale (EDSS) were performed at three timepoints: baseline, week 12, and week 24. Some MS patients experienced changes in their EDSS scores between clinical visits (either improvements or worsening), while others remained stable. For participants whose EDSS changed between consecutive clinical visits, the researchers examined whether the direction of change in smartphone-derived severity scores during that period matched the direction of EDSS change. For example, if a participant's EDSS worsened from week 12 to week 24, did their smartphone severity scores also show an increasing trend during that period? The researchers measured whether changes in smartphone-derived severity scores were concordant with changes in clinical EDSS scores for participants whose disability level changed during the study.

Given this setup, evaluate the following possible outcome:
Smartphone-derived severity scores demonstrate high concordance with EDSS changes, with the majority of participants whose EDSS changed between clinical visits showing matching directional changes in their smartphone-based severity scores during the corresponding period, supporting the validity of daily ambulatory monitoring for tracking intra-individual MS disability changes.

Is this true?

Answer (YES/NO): NO